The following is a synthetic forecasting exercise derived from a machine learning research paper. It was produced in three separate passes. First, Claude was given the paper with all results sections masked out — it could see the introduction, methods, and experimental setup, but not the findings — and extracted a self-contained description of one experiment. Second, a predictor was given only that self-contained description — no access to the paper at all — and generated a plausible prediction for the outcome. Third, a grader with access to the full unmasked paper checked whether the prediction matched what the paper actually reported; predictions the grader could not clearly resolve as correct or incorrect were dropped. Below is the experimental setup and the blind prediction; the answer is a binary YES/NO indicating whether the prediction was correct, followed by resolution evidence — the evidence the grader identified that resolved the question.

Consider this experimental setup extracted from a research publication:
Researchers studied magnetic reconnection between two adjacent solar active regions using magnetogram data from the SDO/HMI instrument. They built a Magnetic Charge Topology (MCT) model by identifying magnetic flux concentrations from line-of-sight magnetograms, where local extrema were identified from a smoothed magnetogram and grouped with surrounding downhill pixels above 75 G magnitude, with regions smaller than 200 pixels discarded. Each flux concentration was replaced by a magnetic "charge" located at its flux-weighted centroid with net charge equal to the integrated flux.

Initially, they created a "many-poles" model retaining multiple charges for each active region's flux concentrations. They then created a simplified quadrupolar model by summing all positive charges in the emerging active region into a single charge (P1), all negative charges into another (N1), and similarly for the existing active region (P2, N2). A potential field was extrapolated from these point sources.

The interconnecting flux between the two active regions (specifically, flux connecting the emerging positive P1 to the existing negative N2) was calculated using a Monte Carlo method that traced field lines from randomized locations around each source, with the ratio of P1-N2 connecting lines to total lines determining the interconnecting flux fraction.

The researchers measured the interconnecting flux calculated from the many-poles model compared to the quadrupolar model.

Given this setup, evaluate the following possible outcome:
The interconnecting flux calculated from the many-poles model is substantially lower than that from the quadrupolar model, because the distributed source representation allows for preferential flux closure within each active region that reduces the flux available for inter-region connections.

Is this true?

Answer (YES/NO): NO